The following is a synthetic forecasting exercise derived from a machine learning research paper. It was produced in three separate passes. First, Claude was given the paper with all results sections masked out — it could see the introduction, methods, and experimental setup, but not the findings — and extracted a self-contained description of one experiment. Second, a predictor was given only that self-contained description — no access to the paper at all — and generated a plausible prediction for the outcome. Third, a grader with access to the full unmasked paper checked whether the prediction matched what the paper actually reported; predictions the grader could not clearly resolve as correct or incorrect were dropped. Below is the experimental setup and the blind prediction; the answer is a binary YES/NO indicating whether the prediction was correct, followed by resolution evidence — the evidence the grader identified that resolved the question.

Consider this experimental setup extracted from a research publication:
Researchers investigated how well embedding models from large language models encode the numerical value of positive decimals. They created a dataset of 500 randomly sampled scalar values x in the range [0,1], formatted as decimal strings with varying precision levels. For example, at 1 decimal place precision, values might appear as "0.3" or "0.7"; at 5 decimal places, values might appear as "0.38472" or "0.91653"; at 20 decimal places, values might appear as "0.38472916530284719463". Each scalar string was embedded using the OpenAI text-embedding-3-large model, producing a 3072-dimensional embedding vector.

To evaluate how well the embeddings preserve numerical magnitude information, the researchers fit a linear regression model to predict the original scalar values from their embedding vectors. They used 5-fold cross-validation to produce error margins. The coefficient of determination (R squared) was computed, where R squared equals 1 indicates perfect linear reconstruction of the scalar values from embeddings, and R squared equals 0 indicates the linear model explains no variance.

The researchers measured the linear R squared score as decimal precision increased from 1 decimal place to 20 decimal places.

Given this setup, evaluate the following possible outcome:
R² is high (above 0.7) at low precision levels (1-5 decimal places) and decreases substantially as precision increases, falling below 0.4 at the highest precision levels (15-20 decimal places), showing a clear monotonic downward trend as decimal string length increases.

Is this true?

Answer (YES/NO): NO